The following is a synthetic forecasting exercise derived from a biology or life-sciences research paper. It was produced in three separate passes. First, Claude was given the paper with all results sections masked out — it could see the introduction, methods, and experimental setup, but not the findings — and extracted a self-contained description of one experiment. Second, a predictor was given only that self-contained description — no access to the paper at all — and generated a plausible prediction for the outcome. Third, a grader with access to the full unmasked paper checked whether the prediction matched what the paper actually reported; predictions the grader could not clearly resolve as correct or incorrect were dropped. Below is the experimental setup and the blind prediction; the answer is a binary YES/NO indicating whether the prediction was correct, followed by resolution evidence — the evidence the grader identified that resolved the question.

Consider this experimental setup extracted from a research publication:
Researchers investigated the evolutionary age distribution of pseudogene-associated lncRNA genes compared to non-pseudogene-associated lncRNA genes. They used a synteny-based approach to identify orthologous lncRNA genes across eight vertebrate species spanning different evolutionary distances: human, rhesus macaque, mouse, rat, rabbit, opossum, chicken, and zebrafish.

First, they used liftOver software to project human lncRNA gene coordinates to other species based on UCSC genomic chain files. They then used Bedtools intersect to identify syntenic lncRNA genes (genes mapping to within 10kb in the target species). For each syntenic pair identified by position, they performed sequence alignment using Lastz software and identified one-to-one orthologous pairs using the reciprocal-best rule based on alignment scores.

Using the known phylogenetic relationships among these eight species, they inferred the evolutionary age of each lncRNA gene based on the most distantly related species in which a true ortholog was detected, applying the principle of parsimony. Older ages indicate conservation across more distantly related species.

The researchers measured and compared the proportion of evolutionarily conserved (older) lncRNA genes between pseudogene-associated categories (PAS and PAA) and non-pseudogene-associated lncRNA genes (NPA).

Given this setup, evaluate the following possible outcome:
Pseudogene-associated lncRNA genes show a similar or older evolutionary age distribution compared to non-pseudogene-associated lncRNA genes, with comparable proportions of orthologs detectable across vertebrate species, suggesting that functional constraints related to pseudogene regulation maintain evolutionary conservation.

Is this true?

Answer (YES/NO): YES